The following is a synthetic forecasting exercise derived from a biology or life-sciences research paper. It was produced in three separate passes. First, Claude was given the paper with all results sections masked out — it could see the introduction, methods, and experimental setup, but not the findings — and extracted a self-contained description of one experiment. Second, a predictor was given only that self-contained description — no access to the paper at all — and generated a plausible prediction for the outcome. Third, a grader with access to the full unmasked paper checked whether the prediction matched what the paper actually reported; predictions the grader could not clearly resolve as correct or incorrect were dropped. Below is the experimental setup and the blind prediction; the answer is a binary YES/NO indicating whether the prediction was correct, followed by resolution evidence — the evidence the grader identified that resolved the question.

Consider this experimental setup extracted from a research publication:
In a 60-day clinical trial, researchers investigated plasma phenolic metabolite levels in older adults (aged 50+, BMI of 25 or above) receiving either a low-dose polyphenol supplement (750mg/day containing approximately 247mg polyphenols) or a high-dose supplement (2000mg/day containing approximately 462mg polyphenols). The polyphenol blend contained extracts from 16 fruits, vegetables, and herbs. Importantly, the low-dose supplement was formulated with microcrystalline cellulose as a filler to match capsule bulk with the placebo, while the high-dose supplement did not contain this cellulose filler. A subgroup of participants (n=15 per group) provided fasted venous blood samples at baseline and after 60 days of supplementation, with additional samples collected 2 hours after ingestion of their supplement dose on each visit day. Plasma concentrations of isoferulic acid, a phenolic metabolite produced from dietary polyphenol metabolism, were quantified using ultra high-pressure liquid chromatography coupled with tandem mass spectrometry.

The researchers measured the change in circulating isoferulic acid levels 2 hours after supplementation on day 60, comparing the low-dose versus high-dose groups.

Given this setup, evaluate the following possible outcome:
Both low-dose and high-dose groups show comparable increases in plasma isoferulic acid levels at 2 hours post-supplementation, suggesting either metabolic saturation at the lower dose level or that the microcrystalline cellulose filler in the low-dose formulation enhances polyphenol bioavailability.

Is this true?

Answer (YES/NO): NO